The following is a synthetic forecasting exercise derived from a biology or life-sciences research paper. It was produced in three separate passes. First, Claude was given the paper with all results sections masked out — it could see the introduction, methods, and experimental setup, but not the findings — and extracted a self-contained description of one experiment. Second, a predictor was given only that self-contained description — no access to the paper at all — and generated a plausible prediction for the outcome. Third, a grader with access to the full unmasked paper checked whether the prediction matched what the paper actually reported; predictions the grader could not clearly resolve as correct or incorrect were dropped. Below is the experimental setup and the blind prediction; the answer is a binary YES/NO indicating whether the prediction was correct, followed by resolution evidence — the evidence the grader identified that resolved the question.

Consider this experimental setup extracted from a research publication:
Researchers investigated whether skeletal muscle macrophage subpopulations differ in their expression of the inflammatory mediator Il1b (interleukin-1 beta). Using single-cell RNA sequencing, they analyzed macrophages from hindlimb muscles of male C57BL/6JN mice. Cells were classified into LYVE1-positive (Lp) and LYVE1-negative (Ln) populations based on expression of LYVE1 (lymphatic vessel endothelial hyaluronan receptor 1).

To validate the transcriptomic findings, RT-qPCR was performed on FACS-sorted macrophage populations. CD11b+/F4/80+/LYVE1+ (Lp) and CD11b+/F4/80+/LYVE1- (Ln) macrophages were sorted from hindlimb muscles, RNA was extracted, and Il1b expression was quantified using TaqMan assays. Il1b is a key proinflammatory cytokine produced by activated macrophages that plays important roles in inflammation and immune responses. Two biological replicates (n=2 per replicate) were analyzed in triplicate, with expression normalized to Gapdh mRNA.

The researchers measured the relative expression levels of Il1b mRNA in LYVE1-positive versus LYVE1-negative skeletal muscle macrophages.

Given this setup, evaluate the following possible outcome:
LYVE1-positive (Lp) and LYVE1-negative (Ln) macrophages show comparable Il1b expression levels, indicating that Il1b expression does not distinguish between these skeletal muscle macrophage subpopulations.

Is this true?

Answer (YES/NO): NO